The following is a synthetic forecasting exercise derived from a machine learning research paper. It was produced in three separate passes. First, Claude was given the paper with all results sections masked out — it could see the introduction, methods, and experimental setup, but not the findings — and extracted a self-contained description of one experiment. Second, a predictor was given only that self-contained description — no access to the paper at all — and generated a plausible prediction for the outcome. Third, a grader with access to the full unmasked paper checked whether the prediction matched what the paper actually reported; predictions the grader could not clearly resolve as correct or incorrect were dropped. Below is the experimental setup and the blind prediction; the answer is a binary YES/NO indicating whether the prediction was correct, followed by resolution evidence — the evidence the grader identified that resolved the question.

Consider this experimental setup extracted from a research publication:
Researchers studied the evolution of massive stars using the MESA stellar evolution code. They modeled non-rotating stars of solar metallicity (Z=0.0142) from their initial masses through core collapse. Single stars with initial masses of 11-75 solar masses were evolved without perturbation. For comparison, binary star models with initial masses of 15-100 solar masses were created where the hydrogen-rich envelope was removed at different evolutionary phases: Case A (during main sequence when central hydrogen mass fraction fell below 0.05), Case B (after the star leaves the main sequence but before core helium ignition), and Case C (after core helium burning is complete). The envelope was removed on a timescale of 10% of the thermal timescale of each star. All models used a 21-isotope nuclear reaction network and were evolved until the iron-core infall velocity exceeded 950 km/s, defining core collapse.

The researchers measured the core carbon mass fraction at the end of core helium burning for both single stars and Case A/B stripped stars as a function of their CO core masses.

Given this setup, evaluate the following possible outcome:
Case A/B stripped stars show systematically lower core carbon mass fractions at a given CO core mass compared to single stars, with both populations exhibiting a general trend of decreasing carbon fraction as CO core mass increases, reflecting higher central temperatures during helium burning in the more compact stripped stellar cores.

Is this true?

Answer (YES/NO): NO